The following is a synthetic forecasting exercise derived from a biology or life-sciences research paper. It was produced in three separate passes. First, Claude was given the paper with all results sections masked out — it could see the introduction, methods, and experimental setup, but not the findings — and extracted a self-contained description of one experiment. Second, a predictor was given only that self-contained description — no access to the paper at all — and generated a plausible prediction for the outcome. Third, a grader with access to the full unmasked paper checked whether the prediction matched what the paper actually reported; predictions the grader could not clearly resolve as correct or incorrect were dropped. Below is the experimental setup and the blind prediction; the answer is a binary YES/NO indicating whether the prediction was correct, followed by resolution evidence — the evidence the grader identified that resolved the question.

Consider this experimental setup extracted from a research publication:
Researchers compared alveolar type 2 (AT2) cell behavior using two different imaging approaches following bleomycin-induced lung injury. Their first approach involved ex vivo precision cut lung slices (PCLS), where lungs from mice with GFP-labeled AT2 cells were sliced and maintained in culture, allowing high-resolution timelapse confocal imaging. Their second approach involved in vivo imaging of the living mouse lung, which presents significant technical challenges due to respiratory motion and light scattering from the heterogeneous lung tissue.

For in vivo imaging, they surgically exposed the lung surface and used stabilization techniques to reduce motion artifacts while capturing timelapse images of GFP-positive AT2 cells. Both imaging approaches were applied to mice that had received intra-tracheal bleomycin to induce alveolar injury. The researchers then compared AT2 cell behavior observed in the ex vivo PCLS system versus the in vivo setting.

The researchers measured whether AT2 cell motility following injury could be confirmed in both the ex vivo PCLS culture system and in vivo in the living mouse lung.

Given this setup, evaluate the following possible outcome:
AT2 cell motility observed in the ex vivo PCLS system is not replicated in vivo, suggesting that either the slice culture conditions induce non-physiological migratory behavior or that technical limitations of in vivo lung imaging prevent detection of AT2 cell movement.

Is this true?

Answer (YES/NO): NO